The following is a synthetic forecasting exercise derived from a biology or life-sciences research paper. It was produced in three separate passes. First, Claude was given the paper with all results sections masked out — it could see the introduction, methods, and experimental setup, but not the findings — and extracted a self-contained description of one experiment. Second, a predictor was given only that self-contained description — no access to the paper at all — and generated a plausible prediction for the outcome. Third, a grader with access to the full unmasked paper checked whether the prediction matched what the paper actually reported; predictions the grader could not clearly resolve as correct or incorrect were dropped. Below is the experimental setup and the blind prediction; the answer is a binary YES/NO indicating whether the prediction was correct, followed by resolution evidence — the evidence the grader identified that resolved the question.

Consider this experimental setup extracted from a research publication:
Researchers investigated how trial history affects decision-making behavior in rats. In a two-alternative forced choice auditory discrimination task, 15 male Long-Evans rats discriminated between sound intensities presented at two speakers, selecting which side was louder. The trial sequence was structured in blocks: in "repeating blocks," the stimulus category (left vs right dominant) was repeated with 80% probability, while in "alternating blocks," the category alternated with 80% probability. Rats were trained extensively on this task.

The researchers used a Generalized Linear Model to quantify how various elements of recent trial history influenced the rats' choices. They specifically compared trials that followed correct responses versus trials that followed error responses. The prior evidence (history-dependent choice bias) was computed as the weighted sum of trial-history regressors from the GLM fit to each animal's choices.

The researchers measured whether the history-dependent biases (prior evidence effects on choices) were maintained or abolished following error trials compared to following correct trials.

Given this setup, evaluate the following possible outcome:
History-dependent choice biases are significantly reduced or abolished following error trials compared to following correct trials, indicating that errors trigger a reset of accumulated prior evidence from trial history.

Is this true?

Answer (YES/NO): YES